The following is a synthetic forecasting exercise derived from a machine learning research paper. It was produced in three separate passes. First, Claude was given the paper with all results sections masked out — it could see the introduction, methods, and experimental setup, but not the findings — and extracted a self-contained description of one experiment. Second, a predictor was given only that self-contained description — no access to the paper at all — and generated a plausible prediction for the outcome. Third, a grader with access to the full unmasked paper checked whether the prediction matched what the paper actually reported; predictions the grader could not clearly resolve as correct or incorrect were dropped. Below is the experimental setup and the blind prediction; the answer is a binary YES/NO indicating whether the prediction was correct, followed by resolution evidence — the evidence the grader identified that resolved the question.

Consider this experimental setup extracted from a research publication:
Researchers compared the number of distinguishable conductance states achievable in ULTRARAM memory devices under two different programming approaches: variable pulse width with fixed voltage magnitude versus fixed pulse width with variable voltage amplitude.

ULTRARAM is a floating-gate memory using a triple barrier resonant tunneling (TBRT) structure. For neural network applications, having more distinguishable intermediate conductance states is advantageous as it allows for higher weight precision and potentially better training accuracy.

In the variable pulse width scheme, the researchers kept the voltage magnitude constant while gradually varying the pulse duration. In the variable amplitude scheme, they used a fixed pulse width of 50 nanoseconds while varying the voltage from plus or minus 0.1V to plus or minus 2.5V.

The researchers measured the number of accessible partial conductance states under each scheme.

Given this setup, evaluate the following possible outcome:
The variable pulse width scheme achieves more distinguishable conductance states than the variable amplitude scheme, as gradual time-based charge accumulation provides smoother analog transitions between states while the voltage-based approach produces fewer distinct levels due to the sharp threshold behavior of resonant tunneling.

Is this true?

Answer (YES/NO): NO